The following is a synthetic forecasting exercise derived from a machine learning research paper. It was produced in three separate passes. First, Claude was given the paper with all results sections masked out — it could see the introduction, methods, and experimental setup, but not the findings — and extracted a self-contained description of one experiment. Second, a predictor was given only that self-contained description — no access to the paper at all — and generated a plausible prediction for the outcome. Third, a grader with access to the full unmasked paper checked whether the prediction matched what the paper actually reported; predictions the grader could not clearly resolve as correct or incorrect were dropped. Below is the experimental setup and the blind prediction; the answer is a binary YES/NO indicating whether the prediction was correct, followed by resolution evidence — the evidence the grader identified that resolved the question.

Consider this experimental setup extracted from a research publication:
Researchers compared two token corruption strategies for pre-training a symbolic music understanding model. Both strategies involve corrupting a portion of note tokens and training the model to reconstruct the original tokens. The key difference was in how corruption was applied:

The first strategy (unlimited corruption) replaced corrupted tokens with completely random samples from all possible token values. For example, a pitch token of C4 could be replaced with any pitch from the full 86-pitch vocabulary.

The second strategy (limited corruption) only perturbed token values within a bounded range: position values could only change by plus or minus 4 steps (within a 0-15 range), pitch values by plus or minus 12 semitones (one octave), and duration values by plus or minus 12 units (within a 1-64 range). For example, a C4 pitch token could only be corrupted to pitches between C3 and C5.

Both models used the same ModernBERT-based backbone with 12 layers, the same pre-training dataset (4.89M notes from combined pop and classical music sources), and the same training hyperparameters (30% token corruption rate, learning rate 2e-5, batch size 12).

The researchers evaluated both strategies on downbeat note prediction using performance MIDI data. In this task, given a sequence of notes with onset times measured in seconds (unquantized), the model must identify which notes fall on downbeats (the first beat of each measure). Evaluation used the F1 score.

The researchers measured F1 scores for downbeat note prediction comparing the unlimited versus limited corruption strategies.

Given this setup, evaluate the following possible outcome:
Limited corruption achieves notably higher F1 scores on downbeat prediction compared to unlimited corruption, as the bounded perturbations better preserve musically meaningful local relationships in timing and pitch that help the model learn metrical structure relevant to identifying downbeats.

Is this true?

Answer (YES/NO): YES